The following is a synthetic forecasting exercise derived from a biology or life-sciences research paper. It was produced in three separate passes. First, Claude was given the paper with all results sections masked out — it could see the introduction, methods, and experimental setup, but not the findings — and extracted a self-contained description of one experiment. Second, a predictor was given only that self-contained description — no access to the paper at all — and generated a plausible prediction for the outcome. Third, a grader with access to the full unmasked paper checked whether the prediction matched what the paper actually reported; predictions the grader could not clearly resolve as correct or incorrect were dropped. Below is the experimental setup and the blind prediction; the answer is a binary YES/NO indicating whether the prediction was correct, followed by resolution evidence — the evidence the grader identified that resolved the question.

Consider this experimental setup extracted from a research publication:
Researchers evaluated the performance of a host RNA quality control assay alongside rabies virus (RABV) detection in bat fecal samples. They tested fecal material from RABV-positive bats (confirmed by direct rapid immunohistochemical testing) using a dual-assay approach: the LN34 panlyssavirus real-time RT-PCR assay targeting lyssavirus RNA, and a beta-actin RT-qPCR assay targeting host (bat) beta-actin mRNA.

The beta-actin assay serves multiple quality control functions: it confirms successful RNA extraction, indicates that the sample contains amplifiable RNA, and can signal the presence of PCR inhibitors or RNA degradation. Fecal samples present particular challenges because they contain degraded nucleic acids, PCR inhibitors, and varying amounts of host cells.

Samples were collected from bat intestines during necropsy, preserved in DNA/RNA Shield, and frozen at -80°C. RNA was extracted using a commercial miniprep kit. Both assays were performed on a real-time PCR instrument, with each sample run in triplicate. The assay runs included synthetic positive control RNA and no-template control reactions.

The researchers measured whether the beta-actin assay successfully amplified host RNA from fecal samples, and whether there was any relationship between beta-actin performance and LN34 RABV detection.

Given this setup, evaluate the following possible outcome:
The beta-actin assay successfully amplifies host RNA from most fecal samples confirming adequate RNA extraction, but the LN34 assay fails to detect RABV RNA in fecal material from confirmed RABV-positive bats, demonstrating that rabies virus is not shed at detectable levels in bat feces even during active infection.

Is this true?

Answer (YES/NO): NO